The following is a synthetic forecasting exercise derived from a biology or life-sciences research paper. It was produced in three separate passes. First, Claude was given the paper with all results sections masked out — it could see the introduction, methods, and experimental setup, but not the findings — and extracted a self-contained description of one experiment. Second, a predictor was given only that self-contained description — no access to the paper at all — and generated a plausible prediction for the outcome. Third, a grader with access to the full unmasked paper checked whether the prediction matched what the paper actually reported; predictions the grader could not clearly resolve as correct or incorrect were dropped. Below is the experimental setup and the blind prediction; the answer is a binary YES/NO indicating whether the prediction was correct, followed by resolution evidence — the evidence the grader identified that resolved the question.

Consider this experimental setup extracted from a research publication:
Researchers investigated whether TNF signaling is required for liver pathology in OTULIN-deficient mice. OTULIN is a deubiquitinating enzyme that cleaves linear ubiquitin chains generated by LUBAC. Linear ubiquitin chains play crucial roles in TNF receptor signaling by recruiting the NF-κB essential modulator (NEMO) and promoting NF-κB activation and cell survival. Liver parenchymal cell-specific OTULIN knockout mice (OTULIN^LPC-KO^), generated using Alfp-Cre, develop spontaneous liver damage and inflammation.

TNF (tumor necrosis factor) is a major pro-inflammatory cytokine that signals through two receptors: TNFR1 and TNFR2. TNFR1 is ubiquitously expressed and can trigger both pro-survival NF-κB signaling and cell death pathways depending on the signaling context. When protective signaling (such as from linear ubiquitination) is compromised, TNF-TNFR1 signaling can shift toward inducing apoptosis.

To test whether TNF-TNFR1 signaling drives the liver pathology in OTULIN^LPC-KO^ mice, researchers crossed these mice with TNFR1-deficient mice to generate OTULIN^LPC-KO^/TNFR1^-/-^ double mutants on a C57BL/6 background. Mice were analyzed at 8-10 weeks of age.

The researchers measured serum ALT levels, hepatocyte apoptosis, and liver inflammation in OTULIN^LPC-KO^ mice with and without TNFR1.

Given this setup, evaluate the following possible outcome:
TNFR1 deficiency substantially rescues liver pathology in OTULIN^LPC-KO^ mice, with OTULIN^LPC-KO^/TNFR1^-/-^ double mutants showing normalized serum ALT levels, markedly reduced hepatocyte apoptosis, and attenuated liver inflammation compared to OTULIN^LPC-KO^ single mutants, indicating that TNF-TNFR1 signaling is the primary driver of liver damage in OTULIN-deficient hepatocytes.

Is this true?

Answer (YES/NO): NO